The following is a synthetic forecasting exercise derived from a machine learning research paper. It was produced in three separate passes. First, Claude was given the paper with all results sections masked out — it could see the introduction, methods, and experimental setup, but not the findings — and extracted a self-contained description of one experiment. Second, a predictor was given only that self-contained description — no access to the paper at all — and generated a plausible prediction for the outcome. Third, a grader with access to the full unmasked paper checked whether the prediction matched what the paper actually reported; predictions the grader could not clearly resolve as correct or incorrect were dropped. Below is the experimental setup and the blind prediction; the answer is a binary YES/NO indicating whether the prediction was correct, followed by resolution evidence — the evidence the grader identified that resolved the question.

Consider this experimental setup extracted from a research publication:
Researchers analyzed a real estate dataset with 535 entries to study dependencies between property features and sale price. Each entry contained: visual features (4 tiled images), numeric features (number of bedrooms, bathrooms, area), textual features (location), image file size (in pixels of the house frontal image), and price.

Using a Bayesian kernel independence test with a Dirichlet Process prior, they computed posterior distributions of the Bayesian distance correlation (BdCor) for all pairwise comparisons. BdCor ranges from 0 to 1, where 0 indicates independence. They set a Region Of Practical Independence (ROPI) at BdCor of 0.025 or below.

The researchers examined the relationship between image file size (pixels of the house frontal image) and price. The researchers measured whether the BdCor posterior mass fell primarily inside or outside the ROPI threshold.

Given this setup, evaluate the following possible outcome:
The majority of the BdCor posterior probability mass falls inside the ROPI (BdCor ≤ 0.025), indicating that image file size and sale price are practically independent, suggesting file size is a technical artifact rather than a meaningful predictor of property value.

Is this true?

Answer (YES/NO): YES